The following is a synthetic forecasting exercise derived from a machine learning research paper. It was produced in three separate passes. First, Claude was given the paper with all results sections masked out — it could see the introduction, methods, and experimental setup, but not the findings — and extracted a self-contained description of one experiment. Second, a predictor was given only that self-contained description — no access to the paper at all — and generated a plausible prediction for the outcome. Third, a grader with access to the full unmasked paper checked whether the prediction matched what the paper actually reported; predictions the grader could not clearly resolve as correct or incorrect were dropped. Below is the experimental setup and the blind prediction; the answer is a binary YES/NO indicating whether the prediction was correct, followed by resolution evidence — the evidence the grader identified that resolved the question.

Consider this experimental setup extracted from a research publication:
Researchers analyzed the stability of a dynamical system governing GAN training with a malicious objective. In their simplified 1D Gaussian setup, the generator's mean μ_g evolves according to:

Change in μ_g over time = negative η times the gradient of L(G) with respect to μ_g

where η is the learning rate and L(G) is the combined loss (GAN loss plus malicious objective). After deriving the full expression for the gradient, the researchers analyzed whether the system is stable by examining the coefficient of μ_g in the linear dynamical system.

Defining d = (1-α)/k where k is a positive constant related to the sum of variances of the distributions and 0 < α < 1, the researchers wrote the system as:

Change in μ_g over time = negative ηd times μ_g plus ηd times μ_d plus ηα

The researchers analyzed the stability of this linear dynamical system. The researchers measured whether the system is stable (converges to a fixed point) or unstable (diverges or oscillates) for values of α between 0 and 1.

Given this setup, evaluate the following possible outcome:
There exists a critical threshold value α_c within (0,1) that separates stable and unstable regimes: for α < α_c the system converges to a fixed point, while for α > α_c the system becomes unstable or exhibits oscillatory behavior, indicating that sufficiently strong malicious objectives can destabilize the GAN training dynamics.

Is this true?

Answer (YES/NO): NO